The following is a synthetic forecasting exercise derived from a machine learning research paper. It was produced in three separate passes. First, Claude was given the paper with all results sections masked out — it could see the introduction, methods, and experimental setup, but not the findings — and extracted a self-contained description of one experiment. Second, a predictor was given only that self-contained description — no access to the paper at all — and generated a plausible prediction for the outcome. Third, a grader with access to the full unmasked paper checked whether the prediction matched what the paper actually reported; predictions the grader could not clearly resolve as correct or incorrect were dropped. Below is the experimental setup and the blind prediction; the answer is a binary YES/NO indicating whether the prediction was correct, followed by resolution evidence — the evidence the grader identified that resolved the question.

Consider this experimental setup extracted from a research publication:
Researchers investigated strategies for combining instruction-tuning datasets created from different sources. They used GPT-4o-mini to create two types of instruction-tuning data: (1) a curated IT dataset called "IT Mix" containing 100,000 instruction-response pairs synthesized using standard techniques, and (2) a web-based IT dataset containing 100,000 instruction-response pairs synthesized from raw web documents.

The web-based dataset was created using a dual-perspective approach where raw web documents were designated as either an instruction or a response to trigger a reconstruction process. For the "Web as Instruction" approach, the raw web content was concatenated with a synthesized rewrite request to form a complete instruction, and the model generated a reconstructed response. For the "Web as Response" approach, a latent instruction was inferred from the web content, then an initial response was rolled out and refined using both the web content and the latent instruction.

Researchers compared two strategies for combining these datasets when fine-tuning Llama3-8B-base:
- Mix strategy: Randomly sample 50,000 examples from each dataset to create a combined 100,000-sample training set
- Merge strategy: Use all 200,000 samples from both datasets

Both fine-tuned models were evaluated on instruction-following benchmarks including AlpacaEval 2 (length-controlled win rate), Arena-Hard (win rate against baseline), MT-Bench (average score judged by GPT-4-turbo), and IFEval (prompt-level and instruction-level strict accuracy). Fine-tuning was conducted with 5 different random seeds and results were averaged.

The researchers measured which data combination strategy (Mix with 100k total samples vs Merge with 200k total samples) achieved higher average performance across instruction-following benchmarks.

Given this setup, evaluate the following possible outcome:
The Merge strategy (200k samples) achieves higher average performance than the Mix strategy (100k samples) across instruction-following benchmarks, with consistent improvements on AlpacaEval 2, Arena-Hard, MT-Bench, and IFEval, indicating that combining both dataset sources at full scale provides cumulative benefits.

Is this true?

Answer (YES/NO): YES